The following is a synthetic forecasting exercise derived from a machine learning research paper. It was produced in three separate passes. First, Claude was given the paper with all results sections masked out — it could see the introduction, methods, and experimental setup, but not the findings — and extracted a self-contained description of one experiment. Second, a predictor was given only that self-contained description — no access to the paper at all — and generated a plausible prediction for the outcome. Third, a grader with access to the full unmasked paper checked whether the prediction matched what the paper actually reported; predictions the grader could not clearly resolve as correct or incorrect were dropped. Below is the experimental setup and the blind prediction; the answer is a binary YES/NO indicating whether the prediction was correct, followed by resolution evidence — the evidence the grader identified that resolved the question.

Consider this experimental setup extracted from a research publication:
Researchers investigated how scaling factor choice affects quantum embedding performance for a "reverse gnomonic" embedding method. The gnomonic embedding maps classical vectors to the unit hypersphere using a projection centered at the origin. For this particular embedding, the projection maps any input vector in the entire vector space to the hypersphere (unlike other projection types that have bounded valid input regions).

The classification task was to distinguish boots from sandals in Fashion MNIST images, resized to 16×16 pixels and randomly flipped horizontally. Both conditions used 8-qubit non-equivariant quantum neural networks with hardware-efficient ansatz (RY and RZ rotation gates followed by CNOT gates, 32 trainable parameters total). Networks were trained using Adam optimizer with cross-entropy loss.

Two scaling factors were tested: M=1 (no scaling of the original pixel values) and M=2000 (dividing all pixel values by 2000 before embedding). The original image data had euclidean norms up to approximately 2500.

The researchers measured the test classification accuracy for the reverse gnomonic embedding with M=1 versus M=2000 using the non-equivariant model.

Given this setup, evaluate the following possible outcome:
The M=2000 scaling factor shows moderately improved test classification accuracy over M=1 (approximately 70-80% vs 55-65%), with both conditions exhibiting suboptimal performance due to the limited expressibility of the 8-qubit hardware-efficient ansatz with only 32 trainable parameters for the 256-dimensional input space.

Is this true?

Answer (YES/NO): NO